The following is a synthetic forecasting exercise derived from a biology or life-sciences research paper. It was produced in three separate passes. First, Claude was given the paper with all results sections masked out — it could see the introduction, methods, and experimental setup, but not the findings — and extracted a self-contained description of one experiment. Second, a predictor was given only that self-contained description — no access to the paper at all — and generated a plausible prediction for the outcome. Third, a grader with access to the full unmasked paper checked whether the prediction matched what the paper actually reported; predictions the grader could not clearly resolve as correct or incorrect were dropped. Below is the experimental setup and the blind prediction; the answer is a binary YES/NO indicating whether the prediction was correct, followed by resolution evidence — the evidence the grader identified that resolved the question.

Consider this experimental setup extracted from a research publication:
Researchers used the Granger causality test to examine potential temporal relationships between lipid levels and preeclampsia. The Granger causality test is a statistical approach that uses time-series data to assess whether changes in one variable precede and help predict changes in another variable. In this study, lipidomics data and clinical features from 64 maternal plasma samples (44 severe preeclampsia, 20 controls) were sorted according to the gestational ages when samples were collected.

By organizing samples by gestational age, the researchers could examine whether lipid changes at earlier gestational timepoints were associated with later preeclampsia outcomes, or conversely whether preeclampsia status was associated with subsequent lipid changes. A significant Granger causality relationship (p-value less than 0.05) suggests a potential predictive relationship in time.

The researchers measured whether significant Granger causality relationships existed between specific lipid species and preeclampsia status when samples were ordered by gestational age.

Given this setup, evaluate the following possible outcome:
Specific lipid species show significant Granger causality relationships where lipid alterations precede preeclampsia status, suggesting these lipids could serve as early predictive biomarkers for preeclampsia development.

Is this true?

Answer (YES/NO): YES